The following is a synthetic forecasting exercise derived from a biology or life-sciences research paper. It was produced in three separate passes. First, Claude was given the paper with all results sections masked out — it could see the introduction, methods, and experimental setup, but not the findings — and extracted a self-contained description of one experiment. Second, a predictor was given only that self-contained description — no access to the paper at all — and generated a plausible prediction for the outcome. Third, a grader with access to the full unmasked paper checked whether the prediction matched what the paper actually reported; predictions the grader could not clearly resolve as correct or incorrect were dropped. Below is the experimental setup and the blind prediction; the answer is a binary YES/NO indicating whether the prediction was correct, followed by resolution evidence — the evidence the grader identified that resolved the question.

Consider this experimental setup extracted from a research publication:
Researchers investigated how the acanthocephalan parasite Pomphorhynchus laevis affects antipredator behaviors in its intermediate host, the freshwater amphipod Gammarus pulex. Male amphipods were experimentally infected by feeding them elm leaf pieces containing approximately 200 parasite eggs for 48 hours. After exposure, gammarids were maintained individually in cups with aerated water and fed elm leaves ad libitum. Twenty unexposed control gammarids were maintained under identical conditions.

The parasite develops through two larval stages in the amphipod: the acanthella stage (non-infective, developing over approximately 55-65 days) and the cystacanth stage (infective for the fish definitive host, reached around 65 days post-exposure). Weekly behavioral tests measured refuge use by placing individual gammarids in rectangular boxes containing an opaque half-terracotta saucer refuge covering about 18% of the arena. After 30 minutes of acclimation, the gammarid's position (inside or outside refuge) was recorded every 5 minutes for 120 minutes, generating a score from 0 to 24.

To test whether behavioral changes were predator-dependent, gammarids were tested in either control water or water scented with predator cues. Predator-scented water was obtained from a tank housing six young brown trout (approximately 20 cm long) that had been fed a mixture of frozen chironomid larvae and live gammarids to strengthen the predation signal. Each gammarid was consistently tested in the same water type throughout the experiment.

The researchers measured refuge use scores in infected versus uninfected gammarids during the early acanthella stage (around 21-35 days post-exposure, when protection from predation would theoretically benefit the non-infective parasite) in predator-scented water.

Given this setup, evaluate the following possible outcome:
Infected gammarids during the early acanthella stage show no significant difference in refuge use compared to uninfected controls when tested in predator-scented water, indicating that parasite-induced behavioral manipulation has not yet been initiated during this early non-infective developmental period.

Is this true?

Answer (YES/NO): YES